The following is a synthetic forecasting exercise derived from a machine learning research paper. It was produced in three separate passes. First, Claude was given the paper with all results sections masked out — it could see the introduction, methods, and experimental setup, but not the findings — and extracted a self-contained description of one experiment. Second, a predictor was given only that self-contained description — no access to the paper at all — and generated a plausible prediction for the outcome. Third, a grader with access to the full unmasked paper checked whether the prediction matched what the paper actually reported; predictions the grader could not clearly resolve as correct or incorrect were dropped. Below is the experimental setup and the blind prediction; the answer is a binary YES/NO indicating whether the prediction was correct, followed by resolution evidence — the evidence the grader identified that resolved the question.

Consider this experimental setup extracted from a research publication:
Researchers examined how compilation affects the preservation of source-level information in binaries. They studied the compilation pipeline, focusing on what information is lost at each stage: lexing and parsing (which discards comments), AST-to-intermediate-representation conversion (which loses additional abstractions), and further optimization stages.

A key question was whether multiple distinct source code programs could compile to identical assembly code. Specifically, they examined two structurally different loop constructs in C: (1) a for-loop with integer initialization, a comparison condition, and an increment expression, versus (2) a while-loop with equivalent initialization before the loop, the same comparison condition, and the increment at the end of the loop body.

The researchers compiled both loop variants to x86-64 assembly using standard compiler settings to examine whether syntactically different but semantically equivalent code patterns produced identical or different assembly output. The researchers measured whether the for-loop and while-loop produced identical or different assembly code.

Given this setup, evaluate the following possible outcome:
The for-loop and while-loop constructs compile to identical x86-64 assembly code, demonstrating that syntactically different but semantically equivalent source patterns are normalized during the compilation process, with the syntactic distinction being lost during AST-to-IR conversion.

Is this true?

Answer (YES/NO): YES